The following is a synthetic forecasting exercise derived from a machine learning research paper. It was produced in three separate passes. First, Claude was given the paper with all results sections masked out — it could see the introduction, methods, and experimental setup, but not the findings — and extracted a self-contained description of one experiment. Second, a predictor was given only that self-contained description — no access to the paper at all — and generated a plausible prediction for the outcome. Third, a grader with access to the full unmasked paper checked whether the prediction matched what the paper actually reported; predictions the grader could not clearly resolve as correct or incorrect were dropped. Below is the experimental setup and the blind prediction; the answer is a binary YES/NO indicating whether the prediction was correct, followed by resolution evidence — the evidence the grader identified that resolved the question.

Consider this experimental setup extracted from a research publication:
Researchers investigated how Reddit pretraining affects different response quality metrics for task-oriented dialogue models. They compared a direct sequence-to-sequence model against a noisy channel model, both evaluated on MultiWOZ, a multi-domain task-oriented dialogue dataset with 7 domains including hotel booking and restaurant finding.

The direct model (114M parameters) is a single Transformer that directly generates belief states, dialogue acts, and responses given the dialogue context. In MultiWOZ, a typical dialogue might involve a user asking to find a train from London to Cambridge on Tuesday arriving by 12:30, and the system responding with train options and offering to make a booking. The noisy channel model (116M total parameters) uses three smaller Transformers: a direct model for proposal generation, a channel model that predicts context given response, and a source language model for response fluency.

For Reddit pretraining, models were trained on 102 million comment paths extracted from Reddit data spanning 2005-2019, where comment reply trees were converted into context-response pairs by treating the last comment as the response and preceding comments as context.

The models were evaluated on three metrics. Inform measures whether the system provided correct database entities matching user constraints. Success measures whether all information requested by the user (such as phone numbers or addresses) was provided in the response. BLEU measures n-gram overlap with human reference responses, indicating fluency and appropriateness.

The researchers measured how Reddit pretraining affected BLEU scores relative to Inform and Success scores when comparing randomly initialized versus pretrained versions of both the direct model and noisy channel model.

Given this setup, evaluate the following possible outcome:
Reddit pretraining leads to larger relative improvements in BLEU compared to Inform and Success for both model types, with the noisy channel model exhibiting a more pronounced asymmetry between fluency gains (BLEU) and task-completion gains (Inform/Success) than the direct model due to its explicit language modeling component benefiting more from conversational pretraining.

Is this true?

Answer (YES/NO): NO